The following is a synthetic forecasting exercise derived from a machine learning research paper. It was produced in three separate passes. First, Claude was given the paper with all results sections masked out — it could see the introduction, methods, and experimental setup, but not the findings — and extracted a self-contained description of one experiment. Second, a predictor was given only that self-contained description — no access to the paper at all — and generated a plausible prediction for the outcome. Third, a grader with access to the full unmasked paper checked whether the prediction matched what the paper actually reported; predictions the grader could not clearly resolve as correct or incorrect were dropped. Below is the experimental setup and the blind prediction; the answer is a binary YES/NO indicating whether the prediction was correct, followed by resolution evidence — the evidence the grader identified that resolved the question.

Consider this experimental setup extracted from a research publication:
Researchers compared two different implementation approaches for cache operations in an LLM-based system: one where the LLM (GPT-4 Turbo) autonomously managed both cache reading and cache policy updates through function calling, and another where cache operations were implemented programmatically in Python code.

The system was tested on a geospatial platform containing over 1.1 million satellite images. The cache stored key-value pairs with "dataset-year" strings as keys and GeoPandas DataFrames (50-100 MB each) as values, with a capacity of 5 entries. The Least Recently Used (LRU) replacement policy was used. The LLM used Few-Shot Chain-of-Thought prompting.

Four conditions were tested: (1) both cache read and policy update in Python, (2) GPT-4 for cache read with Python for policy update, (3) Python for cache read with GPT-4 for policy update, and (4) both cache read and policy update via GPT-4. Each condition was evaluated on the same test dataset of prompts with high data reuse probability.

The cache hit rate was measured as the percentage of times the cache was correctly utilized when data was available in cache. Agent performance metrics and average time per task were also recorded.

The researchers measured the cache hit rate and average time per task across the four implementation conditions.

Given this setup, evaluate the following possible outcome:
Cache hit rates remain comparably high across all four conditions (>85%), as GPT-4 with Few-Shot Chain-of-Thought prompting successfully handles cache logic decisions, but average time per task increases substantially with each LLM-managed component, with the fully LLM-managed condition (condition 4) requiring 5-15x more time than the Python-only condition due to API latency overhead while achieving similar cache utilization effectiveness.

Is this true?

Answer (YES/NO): NO